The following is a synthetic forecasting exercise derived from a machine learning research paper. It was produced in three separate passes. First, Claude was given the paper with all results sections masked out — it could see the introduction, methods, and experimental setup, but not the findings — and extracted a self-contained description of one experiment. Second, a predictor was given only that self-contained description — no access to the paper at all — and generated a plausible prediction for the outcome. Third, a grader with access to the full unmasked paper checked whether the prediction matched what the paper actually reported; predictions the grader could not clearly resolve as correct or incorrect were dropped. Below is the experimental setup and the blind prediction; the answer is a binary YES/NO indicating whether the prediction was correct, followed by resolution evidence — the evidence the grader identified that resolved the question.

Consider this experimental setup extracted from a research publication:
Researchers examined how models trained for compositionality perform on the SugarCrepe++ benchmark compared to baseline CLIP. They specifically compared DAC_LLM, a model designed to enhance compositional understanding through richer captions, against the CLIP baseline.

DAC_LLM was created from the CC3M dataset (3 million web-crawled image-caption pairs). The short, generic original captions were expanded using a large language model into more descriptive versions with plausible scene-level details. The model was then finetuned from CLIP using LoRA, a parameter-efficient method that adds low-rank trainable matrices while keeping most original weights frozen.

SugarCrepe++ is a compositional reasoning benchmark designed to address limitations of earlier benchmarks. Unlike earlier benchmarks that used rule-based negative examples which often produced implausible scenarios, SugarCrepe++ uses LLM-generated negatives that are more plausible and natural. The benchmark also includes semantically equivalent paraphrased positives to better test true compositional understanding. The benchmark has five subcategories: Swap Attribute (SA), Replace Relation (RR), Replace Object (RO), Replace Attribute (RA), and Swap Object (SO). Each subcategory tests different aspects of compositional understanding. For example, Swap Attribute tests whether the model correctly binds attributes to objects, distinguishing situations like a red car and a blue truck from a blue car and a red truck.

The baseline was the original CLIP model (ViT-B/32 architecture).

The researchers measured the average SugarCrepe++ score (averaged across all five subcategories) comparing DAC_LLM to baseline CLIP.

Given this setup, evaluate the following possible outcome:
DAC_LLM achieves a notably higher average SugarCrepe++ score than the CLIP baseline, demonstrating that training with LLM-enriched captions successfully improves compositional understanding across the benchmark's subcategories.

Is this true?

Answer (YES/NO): NO